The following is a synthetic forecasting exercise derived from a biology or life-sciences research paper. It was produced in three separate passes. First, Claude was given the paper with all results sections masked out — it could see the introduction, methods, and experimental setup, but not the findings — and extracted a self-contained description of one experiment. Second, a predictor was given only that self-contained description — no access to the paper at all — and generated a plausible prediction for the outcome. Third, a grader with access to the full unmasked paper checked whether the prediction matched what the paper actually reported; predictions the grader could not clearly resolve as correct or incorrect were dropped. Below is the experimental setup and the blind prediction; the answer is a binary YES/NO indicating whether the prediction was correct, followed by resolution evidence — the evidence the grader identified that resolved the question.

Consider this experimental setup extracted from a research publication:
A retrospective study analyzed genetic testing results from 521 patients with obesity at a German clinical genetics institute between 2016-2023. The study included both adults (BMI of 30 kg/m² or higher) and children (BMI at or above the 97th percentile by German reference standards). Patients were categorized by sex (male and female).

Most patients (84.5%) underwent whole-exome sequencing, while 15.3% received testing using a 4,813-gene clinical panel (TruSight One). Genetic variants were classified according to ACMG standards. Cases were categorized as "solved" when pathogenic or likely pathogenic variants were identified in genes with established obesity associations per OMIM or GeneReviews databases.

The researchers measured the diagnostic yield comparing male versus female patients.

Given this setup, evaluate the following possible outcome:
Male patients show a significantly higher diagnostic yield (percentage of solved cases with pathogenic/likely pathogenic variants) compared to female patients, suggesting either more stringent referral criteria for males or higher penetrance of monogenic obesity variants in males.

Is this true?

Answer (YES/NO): NO